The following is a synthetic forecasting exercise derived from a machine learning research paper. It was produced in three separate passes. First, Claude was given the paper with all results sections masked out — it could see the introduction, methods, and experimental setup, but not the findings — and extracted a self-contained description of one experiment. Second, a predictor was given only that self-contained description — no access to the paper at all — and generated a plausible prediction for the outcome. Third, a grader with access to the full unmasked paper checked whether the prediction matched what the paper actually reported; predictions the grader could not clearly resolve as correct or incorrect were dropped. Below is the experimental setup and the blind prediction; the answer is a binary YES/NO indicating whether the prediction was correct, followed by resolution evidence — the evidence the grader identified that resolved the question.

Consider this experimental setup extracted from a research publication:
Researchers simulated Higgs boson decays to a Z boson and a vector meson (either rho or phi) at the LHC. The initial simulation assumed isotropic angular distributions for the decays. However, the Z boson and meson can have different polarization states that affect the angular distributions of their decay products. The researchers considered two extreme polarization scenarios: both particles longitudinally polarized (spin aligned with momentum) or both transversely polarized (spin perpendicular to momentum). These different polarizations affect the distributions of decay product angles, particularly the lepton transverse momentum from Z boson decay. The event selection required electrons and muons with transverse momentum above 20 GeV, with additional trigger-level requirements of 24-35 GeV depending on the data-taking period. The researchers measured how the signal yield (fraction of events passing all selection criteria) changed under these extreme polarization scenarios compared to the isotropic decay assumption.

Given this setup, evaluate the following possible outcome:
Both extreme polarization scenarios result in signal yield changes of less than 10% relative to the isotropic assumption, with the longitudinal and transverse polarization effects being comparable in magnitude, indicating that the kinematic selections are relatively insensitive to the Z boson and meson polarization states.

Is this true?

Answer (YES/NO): NO